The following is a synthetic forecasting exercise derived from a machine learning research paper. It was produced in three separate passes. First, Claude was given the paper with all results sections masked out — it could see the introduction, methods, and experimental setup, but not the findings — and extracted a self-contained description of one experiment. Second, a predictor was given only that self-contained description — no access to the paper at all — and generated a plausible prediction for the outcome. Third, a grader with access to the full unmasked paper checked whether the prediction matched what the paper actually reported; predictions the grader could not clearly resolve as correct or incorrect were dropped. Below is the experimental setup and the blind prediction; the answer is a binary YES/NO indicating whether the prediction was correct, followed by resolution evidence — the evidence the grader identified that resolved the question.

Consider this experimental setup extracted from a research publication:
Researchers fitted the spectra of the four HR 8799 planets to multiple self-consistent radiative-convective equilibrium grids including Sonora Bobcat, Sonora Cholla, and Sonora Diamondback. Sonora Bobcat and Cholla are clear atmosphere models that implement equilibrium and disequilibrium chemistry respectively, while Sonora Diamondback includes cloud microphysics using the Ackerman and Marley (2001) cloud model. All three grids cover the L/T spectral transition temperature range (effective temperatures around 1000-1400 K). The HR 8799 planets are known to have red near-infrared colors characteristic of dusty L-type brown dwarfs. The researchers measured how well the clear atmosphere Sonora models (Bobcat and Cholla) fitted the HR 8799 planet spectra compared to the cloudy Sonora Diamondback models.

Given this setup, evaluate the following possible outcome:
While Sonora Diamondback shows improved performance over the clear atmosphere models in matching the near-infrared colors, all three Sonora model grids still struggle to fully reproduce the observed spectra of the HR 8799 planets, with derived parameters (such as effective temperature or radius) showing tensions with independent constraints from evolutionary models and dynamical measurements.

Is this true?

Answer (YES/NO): NO